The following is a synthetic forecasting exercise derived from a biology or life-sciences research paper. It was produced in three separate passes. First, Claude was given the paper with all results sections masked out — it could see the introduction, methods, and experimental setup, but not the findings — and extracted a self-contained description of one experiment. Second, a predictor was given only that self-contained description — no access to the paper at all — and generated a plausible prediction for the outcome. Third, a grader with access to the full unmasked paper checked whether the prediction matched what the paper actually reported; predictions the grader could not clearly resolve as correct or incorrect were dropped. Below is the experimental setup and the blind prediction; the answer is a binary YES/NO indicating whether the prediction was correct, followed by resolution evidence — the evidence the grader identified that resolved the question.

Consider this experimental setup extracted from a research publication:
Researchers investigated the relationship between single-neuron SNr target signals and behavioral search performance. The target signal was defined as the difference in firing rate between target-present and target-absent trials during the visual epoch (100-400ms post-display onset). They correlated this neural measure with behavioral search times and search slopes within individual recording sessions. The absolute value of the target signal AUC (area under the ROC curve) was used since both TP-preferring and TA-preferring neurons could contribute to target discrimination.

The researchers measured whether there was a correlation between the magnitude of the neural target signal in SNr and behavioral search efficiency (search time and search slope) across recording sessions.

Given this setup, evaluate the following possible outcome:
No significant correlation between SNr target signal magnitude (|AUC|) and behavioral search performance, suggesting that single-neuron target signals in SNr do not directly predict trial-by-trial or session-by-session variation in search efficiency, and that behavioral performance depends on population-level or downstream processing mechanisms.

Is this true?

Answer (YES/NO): NO